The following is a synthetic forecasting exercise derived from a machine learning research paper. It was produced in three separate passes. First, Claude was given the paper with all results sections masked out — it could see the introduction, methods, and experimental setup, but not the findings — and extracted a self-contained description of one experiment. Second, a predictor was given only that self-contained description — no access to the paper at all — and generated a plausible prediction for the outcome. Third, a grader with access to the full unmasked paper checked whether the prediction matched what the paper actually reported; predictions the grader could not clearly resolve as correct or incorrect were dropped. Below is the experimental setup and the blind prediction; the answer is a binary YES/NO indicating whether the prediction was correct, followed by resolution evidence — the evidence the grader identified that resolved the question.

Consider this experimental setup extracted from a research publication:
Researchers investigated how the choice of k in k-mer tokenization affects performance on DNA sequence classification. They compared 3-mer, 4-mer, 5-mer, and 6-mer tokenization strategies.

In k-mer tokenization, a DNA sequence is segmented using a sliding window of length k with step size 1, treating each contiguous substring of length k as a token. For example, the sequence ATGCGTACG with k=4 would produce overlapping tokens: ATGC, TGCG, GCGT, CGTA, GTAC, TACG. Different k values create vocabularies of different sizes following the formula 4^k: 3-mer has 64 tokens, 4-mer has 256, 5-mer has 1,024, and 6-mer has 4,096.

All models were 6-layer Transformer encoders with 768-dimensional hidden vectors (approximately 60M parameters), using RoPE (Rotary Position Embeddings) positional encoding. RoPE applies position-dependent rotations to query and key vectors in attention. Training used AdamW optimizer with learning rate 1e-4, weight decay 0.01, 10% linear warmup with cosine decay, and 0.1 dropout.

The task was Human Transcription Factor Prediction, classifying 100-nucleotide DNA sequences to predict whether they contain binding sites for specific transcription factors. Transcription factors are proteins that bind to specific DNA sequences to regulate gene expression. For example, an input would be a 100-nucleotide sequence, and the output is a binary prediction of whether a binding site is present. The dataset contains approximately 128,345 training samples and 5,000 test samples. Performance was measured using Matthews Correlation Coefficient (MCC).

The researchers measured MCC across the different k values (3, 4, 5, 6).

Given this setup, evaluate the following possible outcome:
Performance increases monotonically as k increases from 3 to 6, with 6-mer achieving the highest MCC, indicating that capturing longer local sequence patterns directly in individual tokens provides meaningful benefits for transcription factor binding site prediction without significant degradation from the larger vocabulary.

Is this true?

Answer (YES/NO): NO